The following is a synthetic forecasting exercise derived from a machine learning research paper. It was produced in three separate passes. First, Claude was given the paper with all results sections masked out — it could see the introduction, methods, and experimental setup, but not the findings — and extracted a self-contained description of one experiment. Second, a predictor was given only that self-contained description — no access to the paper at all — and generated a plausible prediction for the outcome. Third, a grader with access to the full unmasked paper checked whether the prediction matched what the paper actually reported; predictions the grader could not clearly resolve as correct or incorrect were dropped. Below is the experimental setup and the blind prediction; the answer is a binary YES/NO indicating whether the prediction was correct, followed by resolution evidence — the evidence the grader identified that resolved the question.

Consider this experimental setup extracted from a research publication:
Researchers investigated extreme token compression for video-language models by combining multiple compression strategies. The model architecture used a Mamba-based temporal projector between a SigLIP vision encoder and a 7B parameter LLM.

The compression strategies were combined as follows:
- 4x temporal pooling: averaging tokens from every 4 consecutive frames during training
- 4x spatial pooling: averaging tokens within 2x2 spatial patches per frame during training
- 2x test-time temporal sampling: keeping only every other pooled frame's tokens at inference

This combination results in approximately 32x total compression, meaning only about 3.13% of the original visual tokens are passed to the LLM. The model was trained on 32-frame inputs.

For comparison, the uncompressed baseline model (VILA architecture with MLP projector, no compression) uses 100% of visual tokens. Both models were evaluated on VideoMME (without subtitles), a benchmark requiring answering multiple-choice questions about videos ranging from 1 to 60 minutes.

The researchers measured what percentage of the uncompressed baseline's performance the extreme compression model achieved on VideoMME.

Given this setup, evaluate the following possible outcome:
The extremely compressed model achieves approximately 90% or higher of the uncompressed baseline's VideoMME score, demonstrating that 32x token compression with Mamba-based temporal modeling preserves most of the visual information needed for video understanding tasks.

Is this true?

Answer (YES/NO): YES